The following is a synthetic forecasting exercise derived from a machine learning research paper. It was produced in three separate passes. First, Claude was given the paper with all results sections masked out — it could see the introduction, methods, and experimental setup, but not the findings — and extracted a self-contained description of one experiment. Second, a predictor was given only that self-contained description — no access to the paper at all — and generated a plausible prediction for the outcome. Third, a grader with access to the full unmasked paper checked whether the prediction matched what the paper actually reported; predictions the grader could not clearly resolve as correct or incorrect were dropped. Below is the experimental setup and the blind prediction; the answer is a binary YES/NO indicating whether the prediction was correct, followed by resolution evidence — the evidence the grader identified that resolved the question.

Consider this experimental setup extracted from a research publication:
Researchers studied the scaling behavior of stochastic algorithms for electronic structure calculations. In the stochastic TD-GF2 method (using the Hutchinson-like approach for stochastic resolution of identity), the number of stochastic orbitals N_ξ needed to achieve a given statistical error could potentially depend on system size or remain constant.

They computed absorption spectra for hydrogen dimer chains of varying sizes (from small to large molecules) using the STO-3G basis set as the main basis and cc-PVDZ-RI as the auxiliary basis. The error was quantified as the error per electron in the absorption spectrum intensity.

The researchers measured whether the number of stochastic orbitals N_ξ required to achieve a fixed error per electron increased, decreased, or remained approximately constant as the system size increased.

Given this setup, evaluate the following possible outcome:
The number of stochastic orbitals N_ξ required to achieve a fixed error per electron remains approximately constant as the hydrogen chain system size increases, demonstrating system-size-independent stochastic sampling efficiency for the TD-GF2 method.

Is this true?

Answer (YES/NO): YES